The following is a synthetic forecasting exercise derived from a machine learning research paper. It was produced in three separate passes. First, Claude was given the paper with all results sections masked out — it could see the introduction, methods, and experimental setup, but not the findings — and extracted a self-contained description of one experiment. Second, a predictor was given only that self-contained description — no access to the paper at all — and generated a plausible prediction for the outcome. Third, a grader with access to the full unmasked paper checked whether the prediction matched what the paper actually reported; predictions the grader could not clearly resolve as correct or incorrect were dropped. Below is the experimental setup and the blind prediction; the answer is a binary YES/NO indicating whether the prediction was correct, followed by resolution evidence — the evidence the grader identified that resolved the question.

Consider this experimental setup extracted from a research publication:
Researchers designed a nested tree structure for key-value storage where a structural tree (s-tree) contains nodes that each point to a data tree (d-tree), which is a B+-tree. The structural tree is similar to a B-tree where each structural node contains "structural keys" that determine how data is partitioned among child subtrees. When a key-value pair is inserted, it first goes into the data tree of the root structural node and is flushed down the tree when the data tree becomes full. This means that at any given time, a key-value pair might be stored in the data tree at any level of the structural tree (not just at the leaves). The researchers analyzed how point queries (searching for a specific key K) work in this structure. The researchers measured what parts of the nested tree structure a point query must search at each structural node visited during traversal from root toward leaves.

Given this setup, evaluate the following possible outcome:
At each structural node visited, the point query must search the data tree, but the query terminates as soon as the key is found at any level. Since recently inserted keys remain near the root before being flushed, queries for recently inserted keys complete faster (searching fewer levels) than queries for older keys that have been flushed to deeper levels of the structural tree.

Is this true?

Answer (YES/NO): NO